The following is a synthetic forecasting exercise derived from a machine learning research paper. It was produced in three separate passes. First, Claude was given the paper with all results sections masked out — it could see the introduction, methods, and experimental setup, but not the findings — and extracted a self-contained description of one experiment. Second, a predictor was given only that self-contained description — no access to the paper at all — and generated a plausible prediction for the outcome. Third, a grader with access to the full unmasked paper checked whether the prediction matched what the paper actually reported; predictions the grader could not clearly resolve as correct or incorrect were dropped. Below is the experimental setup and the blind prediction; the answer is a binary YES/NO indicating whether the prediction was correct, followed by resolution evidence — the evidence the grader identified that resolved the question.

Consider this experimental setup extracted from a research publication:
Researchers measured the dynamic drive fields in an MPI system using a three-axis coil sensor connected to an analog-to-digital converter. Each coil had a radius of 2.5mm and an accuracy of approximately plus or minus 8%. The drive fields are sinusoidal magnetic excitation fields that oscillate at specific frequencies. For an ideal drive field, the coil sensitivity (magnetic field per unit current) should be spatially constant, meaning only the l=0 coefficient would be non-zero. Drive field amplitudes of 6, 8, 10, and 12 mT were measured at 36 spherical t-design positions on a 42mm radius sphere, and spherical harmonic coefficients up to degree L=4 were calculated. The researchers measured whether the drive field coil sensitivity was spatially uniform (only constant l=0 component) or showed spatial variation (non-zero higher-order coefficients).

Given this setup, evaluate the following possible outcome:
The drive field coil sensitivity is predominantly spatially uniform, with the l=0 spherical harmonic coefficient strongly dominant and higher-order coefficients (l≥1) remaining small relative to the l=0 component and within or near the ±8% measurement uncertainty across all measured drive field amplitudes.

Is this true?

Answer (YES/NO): NO